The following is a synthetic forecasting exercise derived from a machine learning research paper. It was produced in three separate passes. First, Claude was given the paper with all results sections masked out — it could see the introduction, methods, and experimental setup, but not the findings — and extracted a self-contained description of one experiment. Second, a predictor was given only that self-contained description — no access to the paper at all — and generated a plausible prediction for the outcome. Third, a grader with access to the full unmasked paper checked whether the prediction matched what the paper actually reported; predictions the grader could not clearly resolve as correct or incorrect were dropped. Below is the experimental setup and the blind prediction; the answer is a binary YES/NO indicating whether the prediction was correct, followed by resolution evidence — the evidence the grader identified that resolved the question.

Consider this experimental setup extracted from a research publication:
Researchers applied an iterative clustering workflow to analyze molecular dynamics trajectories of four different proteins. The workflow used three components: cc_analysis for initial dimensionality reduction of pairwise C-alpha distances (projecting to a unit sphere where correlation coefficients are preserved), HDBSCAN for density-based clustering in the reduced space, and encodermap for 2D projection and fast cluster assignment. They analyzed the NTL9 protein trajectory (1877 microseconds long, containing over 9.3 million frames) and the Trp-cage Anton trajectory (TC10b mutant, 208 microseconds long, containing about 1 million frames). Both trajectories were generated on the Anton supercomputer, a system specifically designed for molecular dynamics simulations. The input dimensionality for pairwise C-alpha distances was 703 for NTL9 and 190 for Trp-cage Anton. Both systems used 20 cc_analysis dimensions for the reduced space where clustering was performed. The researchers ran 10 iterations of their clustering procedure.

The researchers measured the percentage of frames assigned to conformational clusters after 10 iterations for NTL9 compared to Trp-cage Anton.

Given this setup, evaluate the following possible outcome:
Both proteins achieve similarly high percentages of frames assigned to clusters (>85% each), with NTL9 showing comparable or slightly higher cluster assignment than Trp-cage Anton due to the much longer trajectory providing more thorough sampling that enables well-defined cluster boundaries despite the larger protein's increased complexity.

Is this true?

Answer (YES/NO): NO